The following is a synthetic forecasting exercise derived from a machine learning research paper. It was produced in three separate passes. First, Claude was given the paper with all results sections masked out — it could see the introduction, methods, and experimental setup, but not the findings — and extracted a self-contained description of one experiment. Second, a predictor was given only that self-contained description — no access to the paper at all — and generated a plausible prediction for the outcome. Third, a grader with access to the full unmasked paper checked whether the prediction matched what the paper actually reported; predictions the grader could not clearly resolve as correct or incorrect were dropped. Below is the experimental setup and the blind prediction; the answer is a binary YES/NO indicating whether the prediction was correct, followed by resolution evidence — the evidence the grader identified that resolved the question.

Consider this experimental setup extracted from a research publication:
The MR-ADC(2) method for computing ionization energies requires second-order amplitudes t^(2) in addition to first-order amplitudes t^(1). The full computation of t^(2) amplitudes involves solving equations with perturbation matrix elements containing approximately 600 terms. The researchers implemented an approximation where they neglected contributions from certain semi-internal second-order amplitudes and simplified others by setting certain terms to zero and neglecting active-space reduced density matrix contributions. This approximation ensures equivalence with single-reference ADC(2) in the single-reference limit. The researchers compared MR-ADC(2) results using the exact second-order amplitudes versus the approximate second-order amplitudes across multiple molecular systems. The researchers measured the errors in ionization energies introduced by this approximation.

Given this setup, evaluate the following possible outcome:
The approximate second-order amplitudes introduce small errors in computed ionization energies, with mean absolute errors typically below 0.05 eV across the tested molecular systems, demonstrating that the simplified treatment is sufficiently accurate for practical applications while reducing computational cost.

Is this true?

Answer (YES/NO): YES